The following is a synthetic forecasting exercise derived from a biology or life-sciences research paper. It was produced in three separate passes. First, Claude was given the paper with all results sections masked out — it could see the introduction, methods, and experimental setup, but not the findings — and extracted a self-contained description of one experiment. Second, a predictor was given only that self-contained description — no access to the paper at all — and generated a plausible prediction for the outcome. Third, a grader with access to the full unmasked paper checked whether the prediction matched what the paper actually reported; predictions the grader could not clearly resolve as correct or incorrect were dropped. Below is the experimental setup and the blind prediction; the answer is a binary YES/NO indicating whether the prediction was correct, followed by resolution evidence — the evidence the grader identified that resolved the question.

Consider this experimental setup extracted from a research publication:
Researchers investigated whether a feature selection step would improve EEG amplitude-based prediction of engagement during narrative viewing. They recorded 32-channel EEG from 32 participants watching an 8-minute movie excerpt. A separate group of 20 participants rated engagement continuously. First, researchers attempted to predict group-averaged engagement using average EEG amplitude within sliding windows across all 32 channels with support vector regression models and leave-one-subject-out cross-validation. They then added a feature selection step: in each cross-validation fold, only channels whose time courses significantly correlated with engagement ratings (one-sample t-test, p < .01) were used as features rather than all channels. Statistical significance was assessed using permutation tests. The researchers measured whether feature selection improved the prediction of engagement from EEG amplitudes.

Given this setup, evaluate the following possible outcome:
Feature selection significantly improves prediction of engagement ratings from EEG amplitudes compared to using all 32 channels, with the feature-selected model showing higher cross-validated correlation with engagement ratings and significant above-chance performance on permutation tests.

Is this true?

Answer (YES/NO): NO